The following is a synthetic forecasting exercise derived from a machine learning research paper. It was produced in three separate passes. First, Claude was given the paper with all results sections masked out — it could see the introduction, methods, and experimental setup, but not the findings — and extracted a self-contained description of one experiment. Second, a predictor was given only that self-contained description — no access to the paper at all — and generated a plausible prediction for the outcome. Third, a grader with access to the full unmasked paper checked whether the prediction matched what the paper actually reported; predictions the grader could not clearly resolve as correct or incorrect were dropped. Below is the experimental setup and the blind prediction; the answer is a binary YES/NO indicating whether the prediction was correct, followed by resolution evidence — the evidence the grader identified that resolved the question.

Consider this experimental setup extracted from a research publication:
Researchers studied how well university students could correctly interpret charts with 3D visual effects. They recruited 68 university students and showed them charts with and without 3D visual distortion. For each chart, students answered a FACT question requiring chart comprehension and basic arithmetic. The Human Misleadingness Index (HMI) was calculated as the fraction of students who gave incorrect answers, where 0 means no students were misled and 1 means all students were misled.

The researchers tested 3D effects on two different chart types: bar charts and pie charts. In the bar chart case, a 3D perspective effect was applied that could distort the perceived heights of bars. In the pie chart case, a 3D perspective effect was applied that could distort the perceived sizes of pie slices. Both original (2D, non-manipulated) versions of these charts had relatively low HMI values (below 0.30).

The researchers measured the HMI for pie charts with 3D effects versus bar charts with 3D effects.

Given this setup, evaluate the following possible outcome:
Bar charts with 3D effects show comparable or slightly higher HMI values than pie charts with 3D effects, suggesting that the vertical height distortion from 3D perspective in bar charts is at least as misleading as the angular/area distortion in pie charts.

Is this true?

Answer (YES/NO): YES